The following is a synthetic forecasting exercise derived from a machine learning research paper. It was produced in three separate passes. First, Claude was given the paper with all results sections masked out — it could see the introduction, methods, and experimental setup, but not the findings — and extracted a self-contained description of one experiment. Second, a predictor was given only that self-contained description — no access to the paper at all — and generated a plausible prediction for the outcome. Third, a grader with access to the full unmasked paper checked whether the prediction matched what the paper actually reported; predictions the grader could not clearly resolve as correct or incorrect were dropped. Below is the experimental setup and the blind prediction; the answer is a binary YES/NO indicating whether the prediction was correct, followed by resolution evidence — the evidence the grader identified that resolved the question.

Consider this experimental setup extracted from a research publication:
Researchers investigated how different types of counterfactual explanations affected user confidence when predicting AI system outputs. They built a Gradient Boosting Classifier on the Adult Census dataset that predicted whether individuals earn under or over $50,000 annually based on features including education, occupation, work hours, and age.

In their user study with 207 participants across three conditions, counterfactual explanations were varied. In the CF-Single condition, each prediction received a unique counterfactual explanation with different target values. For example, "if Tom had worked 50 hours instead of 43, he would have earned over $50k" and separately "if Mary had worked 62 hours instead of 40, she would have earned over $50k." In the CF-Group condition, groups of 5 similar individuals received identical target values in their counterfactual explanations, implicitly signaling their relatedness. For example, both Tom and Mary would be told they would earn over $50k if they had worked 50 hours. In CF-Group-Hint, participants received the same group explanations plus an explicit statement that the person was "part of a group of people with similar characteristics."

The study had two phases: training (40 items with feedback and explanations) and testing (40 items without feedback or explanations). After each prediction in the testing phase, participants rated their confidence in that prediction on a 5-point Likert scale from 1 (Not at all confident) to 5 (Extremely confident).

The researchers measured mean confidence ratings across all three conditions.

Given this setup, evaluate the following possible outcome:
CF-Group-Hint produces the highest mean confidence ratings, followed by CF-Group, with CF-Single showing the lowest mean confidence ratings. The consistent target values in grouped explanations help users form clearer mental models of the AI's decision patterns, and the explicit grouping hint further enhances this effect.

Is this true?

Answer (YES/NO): NO